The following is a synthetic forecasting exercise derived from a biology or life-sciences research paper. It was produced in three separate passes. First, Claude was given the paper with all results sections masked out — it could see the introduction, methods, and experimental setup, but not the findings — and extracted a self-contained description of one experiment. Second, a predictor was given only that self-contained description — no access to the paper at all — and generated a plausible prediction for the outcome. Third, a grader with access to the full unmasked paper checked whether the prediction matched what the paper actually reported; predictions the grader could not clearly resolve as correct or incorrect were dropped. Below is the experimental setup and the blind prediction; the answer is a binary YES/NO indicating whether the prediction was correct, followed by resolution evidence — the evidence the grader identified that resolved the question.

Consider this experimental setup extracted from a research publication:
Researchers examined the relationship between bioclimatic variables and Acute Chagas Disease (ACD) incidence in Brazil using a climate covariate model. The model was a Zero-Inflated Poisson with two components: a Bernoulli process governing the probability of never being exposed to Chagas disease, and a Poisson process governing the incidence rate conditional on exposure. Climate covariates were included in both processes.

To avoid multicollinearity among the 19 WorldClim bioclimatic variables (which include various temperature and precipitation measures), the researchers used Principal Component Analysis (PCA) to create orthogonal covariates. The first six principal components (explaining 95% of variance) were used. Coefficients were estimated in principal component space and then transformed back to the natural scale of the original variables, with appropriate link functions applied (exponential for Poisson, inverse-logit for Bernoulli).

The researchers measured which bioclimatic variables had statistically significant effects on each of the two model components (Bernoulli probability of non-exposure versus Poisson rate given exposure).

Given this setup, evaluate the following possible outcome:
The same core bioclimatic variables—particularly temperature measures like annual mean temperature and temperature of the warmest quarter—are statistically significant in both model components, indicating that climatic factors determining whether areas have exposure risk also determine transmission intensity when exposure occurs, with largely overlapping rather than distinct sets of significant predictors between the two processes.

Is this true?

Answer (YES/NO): NO